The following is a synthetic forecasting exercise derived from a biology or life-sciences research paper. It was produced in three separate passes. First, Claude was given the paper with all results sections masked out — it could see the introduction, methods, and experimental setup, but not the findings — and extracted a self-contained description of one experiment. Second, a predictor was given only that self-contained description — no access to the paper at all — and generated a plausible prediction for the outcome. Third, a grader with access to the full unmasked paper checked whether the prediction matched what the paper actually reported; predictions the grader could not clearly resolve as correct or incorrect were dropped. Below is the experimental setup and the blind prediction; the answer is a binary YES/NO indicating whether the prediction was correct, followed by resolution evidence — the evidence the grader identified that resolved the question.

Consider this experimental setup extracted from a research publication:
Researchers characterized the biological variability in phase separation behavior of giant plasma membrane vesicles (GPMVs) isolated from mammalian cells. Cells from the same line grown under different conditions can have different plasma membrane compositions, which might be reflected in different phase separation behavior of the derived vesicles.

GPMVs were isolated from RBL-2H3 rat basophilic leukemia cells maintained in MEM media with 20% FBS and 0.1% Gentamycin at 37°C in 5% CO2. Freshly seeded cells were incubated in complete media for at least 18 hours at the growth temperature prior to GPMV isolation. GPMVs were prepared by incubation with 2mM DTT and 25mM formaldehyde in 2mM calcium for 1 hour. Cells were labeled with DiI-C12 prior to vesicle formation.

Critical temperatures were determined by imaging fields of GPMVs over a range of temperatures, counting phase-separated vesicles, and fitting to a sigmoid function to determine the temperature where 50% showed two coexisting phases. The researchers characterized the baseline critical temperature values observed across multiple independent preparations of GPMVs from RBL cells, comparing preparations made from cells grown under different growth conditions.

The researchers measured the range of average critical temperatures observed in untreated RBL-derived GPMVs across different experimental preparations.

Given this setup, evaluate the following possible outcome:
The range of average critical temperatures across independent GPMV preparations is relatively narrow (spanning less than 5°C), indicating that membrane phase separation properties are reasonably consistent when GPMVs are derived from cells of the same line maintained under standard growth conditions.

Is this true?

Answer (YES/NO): NO